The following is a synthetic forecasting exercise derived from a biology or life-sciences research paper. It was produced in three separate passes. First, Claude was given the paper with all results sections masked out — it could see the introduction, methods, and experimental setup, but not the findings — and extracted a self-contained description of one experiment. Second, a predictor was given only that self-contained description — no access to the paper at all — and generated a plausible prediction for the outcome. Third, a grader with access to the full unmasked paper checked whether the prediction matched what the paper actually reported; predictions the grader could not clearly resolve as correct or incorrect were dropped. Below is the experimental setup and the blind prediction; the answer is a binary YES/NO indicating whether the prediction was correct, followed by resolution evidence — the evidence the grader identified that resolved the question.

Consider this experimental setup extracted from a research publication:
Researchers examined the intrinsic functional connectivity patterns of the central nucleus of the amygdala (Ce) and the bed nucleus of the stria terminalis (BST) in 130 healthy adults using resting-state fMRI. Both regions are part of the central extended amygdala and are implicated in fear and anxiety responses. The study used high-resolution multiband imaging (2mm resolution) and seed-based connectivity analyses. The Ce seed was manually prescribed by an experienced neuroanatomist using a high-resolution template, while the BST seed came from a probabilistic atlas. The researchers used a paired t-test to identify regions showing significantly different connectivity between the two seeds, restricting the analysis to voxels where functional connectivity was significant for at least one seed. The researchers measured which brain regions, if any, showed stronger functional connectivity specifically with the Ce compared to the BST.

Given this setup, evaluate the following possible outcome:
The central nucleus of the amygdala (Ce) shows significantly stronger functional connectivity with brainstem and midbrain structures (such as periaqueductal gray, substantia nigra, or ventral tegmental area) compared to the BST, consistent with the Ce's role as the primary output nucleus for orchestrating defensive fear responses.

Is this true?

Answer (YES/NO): NO